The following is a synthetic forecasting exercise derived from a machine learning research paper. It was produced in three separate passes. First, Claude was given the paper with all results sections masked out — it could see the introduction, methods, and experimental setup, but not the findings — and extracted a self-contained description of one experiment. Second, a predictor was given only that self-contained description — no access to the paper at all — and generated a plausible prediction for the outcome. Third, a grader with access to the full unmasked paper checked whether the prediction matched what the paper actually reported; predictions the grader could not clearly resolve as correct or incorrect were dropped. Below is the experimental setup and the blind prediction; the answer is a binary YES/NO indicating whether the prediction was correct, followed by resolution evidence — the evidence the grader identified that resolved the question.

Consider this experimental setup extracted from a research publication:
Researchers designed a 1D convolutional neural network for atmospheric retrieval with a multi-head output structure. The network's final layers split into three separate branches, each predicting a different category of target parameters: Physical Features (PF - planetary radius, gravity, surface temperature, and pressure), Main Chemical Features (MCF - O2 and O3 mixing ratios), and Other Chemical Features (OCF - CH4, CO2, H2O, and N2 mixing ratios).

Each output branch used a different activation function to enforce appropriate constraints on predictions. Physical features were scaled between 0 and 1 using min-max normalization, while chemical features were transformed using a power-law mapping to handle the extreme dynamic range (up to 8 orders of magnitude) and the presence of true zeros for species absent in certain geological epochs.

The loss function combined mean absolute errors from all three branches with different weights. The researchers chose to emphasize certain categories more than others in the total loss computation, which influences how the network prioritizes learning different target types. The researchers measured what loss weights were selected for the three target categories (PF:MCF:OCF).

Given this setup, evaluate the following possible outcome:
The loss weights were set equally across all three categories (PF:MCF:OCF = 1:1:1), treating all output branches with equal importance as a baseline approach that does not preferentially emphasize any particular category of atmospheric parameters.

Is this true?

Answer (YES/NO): NO